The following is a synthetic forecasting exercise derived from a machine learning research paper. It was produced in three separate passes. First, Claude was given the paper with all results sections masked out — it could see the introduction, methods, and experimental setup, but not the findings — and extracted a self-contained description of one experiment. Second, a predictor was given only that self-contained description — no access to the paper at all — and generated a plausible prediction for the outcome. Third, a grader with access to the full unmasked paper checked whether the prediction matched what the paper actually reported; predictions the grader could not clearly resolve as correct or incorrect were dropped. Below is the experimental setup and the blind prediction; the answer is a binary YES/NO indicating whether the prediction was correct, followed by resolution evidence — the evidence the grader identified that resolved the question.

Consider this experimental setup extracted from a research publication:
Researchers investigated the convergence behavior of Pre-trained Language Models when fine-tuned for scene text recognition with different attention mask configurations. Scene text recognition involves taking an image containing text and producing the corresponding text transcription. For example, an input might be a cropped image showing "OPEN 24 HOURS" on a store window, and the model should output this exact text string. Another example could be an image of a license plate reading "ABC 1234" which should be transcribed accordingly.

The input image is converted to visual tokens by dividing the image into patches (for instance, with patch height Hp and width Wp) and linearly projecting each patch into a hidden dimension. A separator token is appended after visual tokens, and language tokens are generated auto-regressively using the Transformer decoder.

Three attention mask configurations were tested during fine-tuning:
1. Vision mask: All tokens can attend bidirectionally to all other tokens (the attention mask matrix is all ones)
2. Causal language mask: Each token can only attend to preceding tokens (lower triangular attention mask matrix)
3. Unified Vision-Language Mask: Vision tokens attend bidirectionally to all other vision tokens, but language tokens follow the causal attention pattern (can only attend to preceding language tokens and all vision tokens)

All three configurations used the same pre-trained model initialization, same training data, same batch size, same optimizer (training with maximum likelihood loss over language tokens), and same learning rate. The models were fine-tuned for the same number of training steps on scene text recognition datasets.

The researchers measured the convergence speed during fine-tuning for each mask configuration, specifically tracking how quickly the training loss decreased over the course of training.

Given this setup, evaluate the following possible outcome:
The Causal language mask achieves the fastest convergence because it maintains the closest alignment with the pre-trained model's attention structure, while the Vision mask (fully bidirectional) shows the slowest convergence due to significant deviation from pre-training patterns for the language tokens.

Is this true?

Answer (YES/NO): NO